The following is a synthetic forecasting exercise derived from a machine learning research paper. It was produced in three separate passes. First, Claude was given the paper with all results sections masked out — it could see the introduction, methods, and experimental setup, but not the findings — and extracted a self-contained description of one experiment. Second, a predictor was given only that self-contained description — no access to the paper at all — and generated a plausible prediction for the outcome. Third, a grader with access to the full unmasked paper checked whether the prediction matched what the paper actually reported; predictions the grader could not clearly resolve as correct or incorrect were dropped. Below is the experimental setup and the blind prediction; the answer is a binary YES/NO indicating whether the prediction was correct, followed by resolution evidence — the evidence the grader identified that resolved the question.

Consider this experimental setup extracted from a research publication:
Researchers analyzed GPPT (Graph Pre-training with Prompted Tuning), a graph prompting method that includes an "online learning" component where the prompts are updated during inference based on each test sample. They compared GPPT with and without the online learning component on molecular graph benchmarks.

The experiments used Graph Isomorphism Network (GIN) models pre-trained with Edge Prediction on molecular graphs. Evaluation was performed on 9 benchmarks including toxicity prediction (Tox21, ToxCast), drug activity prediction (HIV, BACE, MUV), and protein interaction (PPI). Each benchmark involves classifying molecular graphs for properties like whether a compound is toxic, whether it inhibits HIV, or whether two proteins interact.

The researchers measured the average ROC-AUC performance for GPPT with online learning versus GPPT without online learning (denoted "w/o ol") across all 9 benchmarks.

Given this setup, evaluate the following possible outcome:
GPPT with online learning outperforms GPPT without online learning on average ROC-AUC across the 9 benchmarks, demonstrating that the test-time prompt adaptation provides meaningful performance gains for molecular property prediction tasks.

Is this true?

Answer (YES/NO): NO